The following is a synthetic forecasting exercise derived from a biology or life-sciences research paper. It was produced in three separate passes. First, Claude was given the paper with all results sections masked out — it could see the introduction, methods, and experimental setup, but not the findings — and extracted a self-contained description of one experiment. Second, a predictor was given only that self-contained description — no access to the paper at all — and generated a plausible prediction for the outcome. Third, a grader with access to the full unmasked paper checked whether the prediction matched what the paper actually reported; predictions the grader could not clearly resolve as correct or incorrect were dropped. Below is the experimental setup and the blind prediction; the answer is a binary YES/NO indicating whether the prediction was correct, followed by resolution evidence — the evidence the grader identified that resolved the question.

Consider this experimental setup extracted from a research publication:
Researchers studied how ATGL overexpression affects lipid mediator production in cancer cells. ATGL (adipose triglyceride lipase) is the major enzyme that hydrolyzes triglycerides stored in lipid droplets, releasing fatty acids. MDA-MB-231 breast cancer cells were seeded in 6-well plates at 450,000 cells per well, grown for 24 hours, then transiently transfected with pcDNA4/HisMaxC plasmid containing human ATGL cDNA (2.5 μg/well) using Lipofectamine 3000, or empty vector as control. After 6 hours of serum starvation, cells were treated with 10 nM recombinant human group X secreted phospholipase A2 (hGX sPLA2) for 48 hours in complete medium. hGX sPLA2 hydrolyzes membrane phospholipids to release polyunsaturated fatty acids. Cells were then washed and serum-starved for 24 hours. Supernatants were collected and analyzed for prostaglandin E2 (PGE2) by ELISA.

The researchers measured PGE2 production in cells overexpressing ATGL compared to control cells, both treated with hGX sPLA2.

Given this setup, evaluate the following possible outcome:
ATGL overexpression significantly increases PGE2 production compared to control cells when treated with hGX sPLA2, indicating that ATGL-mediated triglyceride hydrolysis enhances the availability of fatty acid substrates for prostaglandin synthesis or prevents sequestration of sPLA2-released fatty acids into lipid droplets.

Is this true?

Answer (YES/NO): YES